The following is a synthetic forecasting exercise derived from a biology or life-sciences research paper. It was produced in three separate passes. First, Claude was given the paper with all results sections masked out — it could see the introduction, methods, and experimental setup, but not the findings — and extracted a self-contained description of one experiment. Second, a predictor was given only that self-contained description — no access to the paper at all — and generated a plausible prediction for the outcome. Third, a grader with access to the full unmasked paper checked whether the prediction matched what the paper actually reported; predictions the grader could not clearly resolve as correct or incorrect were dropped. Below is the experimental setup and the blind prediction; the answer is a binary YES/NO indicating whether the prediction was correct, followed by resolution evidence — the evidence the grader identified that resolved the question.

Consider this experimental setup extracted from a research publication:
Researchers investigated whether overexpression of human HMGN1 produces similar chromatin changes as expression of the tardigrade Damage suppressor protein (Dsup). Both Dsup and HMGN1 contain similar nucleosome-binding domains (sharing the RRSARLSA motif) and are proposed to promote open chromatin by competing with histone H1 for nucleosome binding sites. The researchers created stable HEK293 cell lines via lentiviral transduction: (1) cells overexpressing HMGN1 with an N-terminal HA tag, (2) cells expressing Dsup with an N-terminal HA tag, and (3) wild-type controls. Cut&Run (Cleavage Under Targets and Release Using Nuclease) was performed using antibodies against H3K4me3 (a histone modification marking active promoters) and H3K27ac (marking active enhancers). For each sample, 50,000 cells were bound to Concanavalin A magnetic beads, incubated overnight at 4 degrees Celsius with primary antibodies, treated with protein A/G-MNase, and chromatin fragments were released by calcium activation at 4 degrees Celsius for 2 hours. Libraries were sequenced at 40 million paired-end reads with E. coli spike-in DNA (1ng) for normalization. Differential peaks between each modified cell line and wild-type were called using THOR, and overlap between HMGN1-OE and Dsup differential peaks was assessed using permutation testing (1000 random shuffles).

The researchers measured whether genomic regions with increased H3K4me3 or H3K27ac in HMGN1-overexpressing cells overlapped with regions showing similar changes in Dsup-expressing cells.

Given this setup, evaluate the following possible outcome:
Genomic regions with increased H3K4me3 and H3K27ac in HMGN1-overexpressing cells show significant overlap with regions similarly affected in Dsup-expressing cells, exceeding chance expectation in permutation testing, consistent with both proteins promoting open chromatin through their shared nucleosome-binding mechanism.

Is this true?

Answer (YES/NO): YES